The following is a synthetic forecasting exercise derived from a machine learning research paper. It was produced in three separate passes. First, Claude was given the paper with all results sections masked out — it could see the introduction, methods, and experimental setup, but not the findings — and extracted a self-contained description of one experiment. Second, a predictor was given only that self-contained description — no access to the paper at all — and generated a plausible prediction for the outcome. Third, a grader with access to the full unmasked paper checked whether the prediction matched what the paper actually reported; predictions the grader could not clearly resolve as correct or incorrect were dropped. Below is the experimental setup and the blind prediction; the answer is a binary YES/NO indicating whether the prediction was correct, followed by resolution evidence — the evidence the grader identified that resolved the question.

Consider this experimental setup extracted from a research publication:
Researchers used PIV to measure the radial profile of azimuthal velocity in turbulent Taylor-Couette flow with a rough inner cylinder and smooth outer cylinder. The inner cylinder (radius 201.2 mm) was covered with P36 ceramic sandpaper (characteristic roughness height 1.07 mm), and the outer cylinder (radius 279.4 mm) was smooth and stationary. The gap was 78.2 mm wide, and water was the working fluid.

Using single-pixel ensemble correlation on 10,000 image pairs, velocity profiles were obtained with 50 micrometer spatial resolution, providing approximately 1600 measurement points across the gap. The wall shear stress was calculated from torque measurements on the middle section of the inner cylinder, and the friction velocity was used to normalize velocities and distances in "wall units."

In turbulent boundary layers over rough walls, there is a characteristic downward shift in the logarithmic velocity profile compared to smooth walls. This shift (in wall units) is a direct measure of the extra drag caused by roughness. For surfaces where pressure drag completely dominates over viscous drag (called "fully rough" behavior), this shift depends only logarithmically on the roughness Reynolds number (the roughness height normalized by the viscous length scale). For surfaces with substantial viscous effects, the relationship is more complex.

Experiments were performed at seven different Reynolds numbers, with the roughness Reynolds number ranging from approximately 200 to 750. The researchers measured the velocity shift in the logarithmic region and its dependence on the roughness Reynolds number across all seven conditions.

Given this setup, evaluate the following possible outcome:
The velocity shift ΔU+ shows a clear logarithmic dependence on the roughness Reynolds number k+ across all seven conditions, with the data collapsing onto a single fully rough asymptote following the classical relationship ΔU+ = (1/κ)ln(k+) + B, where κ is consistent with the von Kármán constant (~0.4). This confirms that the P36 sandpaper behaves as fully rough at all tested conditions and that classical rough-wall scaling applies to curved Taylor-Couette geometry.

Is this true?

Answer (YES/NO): YES